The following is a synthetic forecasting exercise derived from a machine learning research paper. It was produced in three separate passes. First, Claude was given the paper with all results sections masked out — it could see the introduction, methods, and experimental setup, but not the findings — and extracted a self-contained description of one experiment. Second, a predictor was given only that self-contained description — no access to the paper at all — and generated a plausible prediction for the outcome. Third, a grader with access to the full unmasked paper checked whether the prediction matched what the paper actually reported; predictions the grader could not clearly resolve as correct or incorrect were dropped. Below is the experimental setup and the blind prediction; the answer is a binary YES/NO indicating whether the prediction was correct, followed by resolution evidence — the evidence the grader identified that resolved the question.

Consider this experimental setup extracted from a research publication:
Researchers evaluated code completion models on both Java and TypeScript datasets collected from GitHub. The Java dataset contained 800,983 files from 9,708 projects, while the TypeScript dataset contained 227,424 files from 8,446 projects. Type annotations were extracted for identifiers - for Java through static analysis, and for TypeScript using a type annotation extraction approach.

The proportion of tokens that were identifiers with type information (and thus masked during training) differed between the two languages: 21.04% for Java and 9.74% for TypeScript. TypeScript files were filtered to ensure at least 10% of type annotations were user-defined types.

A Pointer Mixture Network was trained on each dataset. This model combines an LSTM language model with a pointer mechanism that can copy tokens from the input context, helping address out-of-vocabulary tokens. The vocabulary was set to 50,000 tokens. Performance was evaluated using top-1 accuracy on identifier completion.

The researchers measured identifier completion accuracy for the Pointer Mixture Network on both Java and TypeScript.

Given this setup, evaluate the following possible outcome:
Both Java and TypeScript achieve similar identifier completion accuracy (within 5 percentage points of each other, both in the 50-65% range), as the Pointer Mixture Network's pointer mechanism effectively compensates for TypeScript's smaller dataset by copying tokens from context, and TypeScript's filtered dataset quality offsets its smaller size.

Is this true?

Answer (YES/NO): NO